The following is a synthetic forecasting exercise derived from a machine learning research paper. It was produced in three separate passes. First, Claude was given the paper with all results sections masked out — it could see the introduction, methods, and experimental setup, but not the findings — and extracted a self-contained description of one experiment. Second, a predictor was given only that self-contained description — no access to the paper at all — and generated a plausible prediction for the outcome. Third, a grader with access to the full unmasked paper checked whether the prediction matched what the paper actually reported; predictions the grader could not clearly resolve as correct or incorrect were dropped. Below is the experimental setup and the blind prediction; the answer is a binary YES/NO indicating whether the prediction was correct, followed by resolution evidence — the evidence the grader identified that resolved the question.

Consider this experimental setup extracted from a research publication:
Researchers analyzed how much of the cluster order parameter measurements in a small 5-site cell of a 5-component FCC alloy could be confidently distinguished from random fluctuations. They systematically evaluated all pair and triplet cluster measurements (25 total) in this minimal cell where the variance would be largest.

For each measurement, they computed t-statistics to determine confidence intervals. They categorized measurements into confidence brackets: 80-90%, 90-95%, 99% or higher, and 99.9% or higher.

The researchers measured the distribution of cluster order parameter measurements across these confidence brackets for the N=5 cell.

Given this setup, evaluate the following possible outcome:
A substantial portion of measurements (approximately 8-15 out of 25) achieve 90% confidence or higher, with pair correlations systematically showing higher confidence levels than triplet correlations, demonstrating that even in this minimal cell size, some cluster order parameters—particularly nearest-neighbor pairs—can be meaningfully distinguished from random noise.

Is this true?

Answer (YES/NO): NO